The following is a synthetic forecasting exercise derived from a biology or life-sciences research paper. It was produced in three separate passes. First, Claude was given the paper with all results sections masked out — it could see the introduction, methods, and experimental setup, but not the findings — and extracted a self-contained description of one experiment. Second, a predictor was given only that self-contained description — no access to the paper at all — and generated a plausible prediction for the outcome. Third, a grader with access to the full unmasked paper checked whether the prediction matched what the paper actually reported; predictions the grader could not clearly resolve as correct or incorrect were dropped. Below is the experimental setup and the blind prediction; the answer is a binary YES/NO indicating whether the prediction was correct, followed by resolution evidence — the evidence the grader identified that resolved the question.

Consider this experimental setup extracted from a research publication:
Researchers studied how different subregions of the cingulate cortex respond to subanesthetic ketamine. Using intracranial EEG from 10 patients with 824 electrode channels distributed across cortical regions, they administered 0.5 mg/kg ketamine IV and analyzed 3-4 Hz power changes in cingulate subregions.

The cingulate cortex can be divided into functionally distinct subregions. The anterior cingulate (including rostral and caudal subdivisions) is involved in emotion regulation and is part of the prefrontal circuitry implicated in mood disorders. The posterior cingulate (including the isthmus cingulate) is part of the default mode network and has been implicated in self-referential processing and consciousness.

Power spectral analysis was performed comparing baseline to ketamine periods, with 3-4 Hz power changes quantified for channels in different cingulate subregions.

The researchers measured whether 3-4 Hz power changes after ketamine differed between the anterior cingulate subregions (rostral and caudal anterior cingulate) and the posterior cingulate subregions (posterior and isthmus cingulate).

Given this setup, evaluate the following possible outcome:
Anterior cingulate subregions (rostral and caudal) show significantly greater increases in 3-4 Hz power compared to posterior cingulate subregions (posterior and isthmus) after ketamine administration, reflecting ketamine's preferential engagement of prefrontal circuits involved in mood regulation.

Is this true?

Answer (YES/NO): NO